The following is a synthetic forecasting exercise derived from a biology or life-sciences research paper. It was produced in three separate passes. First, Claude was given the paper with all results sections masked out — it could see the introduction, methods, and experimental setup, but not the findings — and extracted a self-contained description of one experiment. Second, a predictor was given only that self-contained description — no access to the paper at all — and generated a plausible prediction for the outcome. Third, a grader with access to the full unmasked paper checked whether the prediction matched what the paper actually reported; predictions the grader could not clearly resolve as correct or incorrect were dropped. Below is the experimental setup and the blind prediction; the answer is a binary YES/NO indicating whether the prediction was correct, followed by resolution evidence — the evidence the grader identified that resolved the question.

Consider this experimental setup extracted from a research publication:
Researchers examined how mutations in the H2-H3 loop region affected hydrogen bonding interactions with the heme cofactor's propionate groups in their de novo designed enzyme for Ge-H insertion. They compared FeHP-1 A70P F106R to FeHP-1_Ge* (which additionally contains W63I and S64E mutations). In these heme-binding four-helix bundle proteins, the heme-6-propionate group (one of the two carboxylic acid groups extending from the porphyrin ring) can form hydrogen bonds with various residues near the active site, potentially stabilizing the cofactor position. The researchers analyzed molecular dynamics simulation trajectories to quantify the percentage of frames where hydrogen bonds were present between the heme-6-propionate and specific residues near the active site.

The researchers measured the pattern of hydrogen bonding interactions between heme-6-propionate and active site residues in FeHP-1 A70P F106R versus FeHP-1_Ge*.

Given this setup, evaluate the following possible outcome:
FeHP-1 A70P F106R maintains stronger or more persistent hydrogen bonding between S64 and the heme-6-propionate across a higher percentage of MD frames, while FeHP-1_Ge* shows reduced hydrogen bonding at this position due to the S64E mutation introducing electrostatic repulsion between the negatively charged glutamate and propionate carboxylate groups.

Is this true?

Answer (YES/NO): NO